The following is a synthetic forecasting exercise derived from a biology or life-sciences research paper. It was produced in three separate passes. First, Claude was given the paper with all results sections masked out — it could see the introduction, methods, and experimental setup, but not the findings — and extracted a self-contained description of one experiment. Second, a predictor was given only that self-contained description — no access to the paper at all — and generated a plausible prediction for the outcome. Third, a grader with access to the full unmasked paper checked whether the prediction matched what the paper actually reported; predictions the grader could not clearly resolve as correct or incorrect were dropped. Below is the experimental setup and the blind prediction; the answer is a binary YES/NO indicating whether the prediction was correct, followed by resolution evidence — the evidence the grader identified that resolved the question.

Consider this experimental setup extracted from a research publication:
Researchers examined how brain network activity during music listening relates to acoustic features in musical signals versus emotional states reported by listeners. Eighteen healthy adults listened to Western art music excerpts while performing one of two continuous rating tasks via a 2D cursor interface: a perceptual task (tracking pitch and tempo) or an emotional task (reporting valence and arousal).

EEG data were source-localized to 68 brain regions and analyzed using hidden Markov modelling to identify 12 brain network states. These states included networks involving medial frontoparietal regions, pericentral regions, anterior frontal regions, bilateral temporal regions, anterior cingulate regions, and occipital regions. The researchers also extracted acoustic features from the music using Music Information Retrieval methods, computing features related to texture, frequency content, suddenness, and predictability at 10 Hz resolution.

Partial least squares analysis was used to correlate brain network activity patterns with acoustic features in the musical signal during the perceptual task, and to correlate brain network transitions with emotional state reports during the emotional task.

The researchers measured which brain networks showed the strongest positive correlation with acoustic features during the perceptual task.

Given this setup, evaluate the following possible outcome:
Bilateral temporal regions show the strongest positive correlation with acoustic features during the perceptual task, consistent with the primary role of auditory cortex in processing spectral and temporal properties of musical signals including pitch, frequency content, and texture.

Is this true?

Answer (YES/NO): NO